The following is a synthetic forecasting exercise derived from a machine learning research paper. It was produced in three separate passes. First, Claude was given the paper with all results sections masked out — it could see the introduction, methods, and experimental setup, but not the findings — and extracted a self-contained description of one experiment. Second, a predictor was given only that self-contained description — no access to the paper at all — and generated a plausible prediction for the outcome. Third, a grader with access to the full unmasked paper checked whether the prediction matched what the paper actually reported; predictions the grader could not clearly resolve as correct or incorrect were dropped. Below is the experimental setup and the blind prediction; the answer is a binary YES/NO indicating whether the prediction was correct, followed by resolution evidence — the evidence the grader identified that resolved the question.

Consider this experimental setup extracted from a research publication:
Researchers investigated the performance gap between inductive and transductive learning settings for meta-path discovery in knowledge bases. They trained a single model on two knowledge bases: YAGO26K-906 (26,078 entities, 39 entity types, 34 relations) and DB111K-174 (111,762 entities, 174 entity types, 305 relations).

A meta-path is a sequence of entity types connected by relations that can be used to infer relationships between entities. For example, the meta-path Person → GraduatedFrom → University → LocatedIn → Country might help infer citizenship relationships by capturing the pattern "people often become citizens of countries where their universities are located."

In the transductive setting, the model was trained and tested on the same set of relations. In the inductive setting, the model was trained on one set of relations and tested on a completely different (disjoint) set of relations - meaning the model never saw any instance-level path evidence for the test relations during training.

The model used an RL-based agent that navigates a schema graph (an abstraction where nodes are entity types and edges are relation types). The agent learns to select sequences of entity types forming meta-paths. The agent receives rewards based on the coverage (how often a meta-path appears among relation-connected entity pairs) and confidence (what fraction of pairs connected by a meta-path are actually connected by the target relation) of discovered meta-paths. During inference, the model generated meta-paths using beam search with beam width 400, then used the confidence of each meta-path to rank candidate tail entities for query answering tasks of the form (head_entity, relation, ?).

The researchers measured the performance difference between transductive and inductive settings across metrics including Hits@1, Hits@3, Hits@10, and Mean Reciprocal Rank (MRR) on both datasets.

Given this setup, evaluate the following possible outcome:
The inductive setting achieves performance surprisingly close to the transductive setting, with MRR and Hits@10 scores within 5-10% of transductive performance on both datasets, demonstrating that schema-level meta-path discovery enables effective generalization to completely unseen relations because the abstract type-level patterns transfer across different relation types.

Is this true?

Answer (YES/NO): NO